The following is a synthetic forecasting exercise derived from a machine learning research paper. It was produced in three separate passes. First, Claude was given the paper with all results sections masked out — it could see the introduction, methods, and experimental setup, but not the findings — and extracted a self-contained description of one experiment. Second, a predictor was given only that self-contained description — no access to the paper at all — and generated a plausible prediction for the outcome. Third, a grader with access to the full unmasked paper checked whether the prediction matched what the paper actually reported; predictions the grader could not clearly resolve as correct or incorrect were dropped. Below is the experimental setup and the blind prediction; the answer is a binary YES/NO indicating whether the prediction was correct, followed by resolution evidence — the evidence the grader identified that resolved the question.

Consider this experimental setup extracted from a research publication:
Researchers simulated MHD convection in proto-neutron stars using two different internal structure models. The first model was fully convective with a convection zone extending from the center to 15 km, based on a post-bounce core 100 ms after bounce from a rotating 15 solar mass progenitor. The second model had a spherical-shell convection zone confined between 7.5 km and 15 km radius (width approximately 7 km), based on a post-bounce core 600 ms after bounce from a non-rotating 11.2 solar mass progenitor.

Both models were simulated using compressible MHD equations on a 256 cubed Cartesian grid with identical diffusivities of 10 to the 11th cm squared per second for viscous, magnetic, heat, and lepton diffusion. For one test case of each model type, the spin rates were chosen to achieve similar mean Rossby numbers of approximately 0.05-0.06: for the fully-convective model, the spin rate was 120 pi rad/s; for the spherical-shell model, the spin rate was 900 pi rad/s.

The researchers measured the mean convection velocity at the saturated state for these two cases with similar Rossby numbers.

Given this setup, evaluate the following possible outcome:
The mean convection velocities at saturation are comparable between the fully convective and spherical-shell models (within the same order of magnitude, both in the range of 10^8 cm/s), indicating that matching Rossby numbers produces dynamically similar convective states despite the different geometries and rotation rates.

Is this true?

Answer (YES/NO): NO